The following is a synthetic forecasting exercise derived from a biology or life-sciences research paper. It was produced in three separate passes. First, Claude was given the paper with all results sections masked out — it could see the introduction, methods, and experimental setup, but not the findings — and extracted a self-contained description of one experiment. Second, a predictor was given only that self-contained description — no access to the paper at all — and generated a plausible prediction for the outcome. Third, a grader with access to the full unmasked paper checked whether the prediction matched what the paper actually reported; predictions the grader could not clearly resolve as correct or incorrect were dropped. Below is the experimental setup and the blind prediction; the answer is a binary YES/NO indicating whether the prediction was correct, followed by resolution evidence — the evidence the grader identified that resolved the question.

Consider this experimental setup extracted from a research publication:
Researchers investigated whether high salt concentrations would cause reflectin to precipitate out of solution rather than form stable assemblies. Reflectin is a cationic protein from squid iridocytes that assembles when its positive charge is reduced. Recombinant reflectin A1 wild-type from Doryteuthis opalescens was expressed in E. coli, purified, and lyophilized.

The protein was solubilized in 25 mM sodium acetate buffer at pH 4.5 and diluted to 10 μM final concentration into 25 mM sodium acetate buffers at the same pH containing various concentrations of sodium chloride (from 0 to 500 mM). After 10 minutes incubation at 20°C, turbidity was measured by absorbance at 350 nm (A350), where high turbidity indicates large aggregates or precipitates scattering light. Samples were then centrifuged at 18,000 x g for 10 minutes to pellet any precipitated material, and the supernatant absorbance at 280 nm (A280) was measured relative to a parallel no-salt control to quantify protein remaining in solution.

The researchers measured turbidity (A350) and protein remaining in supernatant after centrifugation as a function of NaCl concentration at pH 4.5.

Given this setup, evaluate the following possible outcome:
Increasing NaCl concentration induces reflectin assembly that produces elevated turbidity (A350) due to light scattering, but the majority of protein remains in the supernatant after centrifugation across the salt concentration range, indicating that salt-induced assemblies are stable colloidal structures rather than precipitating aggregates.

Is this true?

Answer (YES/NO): NO